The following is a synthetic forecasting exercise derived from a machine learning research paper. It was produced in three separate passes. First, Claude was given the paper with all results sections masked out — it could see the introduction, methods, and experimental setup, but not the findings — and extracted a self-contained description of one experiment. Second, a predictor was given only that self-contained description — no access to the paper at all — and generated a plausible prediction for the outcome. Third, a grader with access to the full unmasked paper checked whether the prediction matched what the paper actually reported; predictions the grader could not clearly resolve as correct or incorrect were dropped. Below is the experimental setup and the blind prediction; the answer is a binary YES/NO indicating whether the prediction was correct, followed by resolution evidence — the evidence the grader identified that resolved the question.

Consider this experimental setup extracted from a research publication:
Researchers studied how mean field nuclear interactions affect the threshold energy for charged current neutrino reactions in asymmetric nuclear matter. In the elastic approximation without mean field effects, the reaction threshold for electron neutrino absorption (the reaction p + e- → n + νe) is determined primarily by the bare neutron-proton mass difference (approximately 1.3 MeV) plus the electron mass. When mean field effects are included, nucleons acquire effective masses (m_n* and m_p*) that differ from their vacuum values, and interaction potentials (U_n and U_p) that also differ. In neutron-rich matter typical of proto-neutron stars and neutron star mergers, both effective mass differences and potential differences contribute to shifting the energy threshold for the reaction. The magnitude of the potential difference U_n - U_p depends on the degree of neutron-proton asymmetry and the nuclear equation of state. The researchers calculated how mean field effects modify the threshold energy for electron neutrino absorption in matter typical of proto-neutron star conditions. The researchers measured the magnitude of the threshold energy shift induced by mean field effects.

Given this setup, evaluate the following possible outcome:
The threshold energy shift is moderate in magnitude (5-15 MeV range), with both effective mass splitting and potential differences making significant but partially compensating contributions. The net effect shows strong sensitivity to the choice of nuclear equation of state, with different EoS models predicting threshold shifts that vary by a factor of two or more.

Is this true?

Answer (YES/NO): NO